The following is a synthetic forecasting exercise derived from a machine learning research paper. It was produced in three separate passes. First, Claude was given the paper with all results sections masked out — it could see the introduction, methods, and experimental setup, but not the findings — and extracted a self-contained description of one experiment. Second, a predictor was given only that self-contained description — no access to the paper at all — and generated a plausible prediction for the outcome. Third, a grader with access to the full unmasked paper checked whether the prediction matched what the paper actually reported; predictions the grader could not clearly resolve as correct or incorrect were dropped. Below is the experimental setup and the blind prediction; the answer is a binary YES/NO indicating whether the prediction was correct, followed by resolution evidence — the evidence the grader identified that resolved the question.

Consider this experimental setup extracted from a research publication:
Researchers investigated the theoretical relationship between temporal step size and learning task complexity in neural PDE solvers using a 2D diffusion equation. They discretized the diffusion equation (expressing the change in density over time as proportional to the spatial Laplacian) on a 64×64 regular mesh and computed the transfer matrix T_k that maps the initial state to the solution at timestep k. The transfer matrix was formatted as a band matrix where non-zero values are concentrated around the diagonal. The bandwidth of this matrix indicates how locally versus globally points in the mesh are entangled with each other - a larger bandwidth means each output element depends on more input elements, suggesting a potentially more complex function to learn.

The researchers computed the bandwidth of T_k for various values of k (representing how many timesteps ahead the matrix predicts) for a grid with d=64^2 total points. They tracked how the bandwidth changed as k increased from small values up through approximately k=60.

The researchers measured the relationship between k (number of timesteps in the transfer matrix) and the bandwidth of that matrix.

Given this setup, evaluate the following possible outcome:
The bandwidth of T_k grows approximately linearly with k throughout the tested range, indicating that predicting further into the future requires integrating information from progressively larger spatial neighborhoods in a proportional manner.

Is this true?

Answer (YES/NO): YES